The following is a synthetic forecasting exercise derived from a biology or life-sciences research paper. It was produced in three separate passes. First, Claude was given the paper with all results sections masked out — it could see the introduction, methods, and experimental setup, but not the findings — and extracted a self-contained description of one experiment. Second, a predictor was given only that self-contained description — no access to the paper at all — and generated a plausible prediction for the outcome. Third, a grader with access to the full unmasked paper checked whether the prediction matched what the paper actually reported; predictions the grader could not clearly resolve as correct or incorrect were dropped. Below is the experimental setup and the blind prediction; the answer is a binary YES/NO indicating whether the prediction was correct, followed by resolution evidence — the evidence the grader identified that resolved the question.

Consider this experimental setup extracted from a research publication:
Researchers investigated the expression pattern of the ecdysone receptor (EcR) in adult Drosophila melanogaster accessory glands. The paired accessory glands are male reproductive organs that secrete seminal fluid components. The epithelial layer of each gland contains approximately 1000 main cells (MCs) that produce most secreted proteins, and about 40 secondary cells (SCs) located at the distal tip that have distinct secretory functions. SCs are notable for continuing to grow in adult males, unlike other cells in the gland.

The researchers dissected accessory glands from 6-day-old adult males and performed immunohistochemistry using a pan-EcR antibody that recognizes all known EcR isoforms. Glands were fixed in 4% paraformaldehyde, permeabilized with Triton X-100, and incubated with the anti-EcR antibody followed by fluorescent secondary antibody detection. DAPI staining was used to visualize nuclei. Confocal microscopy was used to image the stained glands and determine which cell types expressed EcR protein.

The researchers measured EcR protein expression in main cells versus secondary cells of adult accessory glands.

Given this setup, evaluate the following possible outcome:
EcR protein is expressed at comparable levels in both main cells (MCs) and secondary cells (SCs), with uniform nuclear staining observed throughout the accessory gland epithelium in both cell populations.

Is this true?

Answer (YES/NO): NO